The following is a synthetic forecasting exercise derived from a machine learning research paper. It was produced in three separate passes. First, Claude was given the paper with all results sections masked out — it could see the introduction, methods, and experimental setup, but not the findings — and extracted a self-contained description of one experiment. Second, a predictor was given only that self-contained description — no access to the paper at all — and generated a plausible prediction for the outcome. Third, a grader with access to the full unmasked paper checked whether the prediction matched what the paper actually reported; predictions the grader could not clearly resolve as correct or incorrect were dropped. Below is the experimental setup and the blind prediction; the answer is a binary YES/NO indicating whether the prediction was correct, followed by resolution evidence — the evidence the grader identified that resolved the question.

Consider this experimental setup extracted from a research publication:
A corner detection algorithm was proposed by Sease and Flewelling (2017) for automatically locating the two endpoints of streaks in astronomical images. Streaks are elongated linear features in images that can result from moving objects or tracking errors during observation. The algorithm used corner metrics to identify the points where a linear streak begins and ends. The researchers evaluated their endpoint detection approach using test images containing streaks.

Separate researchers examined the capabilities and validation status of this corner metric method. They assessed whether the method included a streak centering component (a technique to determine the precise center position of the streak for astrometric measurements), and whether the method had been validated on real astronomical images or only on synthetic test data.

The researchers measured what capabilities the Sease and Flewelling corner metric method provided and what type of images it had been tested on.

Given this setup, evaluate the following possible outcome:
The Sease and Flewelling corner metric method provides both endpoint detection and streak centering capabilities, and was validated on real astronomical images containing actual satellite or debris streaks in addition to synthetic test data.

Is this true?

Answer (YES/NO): NO